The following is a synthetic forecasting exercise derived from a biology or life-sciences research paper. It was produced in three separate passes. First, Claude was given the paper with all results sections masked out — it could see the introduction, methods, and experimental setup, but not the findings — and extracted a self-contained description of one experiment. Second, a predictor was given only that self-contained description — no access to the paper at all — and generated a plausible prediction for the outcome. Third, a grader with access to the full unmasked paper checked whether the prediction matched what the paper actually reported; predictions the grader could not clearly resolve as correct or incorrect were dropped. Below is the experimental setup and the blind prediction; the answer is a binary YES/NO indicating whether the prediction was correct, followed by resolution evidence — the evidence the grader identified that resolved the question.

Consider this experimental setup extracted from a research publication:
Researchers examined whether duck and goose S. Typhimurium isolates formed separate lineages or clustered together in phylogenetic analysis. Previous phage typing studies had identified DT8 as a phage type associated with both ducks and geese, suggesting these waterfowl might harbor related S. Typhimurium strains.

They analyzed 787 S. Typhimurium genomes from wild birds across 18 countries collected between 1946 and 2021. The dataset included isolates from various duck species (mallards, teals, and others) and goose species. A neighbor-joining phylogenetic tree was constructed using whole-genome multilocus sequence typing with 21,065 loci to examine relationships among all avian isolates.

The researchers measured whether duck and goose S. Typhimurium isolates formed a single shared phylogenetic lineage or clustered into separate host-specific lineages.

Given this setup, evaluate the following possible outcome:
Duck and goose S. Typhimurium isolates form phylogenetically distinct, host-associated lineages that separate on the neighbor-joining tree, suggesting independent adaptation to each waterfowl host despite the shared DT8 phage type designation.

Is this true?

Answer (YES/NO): NO